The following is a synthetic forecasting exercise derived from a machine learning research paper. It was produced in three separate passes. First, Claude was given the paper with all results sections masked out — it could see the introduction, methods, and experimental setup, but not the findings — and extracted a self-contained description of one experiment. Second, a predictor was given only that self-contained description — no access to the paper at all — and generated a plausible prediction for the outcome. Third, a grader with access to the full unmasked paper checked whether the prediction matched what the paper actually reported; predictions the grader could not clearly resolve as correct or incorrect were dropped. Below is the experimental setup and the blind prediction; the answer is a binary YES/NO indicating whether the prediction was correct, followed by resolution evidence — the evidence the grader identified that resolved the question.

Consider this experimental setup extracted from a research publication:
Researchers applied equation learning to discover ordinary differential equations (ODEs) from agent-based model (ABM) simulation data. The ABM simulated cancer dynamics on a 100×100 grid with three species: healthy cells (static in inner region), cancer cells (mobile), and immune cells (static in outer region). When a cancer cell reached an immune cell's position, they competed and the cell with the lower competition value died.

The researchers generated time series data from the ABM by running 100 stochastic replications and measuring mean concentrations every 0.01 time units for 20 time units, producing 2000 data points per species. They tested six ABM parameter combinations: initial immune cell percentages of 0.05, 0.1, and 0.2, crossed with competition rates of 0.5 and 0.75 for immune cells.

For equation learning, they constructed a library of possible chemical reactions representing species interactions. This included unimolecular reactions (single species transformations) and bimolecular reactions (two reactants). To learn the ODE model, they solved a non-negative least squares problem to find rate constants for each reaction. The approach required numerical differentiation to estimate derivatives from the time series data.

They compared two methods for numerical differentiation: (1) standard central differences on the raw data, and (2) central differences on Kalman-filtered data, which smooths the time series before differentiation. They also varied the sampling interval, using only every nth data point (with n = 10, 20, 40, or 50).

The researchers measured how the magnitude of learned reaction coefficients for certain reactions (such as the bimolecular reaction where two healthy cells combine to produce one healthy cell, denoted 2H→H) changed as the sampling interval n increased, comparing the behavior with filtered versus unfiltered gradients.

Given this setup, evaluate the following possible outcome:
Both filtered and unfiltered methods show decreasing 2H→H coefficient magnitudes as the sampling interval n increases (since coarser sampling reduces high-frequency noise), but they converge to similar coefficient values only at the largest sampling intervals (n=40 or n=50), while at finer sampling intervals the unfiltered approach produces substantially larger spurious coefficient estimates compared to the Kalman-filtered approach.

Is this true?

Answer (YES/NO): NO